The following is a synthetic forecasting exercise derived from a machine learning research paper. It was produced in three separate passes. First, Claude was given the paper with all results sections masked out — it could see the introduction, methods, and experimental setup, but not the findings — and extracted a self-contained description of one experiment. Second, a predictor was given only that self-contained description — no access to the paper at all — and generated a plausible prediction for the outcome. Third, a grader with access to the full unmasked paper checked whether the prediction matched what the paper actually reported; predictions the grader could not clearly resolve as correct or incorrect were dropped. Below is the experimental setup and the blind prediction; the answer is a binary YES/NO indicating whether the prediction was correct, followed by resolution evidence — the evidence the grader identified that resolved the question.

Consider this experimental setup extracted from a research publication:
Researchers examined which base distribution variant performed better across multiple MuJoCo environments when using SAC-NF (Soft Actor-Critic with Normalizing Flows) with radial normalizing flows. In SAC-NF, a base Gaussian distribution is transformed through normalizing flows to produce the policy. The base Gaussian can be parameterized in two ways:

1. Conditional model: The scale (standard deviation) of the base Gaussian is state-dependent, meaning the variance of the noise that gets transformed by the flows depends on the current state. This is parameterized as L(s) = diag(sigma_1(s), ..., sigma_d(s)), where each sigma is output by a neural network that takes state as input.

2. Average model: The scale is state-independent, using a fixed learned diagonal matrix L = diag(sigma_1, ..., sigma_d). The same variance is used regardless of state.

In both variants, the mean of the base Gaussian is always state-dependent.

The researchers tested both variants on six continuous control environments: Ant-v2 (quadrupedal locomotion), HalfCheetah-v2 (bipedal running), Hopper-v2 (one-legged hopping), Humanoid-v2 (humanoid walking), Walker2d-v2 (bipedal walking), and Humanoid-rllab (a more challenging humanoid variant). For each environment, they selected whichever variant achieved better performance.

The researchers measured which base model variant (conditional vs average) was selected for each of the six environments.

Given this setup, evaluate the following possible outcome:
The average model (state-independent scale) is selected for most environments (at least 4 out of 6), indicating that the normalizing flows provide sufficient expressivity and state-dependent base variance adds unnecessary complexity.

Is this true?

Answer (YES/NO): NO